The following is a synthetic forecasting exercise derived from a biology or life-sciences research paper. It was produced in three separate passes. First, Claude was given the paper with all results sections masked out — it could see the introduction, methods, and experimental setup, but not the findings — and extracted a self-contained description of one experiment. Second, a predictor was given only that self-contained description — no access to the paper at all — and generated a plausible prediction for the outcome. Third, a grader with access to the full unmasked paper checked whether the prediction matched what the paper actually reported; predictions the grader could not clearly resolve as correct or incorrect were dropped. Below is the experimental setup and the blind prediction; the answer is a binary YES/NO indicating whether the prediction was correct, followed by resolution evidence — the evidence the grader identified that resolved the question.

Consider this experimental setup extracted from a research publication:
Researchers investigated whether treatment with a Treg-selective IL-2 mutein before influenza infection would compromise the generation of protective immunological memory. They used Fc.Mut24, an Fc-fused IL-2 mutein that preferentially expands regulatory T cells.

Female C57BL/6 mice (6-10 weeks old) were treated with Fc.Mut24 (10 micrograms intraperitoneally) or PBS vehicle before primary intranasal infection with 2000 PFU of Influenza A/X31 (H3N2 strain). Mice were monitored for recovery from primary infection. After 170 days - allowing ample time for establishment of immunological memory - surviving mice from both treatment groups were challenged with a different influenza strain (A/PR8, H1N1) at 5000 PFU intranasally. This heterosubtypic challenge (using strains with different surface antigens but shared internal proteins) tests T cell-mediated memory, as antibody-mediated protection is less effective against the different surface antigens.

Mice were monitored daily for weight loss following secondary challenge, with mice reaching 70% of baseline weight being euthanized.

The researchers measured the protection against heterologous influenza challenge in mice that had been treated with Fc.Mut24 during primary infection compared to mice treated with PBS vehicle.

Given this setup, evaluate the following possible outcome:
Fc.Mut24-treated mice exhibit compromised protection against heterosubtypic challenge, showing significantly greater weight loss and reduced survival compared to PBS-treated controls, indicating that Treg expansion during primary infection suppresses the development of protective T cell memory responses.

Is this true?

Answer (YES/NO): NO